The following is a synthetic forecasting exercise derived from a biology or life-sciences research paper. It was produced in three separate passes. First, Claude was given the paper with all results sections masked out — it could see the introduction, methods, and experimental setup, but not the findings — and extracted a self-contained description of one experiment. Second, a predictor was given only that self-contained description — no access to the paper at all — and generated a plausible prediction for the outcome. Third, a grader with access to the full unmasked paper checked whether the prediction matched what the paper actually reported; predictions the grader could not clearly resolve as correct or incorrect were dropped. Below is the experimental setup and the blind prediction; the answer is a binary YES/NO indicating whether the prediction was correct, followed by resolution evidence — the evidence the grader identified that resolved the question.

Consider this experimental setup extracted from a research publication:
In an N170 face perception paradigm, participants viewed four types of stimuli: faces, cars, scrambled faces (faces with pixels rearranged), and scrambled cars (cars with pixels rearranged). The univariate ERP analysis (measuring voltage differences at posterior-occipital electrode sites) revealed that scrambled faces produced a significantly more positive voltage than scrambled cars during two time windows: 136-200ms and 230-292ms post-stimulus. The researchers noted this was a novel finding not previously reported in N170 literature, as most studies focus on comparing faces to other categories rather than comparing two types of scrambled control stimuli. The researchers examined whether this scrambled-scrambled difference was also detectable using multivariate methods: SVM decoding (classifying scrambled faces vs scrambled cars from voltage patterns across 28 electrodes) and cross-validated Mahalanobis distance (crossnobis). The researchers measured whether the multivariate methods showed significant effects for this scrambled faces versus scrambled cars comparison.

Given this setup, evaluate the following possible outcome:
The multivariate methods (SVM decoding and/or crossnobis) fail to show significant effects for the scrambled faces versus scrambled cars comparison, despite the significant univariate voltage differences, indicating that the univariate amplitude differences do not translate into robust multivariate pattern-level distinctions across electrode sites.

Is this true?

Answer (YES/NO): NO